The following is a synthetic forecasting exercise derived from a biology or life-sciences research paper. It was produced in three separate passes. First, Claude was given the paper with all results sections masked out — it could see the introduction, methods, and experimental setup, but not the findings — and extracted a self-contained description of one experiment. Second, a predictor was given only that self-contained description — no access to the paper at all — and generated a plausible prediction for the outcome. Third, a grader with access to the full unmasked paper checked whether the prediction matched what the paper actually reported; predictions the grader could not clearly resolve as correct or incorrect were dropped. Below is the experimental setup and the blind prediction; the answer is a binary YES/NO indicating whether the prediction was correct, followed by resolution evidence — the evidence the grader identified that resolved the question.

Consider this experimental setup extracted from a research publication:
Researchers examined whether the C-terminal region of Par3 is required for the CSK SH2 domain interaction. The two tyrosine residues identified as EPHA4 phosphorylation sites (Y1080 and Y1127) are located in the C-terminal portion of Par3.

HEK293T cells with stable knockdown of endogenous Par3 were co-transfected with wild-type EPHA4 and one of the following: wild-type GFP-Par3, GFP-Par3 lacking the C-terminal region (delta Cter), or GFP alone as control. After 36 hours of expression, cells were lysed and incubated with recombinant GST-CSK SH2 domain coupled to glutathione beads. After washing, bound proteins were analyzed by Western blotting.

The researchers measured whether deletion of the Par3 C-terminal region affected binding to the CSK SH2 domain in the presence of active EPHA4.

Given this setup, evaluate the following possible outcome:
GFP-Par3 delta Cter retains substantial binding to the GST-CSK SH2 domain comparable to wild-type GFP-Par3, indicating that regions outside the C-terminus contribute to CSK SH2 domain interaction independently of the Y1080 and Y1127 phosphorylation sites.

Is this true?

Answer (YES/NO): NO